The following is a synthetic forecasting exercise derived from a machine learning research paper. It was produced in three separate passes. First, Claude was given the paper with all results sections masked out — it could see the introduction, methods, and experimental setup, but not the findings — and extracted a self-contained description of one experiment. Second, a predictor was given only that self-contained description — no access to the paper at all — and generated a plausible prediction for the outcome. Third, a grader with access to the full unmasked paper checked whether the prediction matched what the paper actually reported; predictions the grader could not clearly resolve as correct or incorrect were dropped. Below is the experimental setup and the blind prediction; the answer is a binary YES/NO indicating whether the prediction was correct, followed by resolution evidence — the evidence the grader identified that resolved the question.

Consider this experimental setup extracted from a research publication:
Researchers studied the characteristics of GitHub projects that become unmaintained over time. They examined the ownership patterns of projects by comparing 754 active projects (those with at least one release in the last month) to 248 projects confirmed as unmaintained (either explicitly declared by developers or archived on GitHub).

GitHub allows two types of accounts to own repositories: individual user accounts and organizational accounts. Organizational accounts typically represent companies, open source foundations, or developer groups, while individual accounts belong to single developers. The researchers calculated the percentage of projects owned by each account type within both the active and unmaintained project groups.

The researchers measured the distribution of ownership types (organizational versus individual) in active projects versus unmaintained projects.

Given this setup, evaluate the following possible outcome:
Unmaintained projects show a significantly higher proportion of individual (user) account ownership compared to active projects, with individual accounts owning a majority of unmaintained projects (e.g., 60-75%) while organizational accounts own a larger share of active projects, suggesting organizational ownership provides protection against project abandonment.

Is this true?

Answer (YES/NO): YES